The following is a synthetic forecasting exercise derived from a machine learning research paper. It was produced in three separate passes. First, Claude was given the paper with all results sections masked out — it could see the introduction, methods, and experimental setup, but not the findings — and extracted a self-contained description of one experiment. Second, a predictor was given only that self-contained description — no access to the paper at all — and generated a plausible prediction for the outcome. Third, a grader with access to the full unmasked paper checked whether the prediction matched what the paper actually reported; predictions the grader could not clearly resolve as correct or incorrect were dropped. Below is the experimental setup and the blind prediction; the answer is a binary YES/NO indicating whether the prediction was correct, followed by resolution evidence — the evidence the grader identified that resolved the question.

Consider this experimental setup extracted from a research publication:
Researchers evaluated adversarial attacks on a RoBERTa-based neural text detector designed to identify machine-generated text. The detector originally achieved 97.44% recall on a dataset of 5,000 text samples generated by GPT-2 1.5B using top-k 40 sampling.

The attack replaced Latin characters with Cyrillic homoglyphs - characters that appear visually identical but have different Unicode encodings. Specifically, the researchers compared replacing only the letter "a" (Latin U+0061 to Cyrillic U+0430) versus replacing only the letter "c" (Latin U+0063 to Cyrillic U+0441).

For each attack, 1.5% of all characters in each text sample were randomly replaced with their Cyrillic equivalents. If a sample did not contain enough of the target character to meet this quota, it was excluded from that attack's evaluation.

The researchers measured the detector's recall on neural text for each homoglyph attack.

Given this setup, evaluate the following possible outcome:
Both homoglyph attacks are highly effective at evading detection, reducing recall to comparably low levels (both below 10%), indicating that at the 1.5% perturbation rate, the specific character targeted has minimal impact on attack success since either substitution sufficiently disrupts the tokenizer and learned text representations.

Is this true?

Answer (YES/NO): NO